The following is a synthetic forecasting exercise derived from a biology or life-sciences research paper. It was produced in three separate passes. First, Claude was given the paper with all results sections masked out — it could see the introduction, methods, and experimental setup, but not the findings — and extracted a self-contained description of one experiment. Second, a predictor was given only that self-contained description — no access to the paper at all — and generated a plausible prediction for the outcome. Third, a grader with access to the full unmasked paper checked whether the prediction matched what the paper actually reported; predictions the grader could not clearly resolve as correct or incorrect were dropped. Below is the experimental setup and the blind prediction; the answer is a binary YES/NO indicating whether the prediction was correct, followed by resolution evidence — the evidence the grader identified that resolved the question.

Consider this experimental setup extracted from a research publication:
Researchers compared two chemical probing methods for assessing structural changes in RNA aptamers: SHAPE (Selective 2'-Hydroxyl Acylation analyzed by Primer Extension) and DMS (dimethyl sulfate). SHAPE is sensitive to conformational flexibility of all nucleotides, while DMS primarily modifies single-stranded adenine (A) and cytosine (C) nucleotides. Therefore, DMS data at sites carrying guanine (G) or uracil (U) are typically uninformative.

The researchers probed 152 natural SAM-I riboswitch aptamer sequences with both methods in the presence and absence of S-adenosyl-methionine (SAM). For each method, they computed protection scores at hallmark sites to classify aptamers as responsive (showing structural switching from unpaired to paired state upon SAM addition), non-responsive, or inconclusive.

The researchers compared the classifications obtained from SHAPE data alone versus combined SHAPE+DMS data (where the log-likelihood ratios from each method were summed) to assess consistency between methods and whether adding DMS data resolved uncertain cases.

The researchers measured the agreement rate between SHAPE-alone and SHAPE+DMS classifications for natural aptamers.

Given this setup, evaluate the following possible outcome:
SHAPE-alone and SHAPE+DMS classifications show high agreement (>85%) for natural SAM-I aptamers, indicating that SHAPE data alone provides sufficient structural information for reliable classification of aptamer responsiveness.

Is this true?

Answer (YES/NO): YES